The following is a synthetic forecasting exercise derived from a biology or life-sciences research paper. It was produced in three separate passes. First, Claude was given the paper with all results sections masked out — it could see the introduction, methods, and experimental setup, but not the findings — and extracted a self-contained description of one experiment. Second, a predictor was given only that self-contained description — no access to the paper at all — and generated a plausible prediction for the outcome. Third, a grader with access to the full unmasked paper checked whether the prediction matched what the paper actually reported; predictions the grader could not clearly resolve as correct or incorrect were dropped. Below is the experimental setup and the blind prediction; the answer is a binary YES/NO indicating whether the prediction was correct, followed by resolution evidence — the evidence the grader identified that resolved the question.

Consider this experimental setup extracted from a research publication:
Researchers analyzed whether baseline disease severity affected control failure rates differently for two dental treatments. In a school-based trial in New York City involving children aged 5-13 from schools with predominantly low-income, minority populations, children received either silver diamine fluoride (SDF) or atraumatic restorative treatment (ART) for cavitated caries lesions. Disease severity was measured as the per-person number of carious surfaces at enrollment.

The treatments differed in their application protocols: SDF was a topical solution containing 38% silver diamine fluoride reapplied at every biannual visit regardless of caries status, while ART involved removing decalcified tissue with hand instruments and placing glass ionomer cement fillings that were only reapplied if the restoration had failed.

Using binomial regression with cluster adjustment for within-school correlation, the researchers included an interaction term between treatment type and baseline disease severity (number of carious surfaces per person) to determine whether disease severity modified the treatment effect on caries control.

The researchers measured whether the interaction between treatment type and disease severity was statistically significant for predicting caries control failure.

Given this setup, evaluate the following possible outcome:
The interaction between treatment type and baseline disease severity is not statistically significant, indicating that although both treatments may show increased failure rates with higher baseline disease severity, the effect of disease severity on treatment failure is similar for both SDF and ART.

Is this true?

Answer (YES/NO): YES